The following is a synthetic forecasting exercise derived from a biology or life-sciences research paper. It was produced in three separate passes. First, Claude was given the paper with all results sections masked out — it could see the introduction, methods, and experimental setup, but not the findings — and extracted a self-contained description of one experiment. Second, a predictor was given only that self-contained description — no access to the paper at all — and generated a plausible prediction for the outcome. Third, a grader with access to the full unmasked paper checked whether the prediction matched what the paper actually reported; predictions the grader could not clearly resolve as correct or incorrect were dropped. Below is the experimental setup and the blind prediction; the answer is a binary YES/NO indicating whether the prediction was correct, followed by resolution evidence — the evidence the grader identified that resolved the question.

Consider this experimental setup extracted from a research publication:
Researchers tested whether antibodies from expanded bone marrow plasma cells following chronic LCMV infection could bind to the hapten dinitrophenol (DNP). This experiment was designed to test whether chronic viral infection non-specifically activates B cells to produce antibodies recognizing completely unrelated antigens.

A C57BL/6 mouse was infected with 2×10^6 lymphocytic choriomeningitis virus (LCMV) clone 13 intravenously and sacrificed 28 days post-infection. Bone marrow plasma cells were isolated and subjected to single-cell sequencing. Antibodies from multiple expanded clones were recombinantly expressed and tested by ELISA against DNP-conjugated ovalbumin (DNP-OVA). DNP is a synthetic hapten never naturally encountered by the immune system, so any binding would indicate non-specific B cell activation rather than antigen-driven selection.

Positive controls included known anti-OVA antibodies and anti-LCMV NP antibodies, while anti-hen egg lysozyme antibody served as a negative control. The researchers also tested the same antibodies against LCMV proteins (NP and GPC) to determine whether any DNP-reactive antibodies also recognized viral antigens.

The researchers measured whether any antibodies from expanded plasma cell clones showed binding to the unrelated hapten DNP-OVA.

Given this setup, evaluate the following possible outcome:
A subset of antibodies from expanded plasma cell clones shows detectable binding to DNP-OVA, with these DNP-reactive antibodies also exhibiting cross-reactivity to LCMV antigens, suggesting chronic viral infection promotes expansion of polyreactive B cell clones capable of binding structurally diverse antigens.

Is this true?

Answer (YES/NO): NO